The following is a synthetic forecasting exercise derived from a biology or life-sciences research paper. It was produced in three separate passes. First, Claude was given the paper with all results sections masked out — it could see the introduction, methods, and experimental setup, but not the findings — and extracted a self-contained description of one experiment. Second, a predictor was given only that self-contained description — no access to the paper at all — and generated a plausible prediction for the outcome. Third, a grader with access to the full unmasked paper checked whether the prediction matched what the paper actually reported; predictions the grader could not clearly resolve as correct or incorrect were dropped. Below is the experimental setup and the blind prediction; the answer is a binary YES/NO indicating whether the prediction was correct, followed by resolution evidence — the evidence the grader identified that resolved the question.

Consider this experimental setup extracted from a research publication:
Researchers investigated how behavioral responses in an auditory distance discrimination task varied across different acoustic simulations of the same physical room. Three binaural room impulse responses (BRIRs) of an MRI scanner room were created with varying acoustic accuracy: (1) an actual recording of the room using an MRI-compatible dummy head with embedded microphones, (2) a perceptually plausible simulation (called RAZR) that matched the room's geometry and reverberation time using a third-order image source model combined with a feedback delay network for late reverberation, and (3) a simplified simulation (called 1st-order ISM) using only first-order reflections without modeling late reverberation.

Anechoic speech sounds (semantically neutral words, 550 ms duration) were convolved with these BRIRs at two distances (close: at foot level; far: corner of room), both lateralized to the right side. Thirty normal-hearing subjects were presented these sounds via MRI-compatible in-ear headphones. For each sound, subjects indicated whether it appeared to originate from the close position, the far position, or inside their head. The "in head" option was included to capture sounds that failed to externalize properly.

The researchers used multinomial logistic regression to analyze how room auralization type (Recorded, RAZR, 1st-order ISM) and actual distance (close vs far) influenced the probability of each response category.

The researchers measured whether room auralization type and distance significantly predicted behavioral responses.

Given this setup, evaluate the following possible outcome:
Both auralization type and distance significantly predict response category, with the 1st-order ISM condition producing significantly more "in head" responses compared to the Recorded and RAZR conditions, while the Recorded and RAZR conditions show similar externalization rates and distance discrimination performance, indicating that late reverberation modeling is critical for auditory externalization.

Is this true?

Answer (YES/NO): NO